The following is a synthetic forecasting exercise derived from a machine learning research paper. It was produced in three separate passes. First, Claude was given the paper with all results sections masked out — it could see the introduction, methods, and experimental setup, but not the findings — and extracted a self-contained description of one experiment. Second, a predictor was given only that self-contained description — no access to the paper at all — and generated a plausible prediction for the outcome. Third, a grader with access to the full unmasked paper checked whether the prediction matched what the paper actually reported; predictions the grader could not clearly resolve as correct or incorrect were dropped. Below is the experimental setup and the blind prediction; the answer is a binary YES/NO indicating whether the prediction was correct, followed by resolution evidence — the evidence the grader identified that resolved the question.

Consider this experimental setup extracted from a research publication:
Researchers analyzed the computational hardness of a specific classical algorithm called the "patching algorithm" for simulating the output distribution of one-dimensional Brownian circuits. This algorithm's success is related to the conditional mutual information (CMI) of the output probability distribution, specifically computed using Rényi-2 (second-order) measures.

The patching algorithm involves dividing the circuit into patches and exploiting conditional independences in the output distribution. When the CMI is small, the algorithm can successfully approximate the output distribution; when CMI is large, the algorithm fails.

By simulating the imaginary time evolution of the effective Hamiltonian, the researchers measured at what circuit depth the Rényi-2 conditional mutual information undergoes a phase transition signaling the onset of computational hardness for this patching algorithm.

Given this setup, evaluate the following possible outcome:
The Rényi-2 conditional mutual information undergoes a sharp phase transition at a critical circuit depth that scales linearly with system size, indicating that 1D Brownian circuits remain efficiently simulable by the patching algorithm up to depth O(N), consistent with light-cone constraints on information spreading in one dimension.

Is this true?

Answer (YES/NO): NO